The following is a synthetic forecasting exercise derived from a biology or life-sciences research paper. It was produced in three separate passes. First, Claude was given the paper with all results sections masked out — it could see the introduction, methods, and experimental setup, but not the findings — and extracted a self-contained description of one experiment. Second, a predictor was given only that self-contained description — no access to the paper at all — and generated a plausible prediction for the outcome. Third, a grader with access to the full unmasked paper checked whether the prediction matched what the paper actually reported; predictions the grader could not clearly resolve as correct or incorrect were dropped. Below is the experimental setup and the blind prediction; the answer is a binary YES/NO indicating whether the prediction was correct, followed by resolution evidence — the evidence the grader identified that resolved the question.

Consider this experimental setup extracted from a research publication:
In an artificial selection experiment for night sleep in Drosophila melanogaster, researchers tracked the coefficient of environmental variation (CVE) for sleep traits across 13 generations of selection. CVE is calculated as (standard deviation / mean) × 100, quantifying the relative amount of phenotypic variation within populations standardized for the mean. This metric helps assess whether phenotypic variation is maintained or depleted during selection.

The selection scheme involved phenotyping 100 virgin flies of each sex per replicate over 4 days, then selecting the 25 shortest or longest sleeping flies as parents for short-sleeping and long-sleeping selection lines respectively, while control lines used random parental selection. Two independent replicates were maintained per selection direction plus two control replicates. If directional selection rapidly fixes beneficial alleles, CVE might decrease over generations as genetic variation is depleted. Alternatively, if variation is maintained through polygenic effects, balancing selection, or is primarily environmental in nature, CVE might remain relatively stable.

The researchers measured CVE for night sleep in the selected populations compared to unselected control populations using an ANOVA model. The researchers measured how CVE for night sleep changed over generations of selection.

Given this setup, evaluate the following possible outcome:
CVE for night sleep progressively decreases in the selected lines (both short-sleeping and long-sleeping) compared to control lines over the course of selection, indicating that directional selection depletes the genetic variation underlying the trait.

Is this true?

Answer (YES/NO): NO